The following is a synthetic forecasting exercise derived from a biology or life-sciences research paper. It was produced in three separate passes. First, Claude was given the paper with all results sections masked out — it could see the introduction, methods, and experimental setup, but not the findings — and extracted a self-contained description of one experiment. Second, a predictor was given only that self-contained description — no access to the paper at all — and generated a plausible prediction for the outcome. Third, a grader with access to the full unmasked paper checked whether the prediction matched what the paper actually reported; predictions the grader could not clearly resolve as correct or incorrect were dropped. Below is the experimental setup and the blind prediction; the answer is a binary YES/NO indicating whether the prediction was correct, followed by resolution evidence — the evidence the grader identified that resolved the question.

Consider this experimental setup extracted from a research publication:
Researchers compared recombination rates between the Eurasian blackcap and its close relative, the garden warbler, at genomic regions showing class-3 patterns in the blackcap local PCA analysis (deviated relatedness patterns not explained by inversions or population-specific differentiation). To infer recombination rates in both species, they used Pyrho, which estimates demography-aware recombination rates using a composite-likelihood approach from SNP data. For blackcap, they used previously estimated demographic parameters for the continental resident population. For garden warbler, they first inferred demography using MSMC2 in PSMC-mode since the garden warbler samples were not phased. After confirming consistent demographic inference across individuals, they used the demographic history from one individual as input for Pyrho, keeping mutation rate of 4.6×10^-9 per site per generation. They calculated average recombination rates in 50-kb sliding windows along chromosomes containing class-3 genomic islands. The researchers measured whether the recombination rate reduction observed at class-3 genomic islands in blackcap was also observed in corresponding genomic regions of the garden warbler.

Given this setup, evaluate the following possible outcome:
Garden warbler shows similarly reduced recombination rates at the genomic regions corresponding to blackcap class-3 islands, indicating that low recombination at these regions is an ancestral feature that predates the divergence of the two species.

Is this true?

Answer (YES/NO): NO